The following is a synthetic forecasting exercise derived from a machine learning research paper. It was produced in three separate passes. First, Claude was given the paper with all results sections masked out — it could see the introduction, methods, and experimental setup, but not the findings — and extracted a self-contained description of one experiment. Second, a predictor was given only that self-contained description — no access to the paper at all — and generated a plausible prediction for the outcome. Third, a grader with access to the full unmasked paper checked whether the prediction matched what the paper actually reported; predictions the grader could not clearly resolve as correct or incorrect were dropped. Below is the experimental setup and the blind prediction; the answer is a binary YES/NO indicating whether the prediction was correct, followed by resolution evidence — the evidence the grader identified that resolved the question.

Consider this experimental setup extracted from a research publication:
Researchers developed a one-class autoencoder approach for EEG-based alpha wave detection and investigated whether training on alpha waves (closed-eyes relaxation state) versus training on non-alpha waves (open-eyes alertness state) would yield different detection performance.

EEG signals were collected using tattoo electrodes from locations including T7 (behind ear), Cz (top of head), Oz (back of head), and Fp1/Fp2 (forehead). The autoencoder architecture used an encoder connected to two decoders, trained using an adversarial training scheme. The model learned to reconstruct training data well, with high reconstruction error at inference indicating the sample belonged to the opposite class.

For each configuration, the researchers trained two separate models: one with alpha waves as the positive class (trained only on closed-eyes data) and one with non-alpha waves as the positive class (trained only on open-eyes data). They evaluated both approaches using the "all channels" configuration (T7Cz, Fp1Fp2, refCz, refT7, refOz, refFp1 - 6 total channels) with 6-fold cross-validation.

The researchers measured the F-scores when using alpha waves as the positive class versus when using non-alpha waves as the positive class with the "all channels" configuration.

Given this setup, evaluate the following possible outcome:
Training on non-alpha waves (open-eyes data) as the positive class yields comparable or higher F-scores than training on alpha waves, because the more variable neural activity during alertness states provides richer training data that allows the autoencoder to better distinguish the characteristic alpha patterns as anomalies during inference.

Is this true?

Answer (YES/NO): YES